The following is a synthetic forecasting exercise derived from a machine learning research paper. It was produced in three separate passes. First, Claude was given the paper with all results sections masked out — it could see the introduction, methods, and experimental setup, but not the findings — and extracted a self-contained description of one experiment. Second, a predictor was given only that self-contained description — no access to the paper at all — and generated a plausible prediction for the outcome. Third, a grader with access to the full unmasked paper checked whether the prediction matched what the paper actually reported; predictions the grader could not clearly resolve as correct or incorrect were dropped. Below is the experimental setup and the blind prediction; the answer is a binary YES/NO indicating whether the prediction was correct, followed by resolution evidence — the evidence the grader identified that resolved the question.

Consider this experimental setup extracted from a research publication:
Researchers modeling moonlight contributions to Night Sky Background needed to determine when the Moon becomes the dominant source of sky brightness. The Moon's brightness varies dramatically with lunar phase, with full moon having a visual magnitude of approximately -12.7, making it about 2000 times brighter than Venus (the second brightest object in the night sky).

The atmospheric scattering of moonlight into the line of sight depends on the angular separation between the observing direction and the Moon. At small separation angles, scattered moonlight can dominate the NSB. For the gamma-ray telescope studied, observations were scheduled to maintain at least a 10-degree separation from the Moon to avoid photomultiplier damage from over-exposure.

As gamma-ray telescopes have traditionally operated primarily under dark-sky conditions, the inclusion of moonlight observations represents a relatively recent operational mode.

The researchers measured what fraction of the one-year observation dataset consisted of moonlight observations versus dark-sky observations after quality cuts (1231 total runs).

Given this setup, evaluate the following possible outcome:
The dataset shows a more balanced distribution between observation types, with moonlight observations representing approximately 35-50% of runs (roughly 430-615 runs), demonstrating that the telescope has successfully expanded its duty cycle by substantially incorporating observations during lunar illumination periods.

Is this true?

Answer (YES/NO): NO